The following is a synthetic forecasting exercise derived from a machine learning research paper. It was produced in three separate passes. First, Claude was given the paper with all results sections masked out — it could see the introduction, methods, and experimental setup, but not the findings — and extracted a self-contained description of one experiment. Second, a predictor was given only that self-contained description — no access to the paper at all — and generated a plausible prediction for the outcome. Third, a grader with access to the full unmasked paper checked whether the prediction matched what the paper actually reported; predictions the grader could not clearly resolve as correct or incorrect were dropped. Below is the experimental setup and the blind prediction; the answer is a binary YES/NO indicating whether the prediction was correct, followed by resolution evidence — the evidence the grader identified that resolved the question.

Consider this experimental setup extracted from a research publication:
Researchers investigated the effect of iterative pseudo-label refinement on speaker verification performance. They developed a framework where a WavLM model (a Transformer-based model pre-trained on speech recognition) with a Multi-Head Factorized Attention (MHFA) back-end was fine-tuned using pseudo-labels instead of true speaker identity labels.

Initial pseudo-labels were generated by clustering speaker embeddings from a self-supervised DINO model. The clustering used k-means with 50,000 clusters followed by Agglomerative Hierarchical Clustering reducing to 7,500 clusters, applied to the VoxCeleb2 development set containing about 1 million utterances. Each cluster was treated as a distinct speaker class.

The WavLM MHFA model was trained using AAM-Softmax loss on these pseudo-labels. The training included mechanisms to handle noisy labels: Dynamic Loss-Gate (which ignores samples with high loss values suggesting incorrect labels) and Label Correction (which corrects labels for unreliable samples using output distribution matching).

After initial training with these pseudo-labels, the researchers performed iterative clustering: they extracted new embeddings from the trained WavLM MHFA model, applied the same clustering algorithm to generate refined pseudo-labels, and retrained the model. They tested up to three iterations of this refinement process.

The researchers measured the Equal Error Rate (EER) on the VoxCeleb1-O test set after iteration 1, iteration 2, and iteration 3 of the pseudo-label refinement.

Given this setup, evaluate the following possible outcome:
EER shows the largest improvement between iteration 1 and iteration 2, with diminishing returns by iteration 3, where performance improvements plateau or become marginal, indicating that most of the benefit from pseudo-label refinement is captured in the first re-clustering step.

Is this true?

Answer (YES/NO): NO